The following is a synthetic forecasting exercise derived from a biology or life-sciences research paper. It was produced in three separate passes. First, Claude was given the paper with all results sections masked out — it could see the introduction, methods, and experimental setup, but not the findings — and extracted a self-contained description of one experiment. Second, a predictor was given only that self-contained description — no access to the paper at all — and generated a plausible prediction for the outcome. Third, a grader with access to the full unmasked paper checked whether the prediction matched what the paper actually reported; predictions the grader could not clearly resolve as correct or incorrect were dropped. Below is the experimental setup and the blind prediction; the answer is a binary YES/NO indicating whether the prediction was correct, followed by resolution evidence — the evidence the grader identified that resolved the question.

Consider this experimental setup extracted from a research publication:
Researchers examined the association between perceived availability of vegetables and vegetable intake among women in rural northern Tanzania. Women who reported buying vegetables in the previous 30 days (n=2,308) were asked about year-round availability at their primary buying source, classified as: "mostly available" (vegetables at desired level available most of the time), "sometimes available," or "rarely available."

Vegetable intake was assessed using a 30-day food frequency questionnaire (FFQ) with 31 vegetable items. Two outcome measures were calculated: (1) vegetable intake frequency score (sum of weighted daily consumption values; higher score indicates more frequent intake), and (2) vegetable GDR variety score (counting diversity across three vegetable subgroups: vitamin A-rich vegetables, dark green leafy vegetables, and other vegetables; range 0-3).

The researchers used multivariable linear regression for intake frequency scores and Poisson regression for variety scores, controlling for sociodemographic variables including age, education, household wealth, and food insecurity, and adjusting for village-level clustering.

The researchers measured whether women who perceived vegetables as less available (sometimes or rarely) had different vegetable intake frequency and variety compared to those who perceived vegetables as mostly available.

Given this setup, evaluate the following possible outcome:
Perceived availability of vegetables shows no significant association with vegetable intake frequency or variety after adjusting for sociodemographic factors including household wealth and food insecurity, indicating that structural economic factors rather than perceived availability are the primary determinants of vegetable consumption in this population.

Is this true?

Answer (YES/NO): NO